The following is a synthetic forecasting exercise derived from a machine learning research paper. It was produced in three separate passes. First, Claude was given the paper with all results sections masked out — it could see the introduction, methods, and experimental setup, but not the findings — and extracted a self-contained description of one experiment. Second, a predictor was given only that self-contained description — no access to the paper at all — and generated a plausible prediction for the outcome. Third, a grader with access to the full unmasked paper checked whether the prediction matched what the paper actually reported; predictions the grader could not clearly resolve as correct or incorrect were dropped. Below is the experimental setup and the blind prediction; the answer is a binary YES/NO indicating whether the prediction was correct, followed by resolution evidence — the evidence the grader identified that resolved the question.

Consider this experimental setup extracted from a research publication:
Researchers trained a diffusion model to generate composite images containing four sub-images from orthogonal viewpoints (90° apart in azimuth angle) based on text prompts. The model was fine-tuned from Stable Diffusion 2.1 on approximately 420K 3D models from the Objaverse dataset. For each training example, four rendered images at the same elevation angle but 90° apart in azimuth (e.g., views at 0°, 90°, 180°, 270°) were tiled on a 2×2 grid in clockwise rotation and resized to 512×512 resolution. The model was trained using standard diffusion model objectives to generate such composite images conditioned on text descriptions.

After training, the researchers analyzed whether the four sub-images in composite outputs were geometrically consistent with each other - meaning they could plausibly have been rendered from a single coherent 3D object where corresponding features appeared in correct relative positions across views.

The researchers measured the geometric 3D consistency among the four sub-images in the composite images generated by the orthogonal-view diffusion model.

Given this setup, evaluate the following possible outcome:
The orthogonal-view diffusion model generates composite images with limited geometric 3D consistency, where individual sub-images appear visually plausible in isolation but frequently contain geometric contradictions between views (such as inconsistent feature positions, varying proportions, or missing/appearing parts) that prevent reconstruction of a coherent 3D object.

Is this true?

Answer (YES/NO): NO